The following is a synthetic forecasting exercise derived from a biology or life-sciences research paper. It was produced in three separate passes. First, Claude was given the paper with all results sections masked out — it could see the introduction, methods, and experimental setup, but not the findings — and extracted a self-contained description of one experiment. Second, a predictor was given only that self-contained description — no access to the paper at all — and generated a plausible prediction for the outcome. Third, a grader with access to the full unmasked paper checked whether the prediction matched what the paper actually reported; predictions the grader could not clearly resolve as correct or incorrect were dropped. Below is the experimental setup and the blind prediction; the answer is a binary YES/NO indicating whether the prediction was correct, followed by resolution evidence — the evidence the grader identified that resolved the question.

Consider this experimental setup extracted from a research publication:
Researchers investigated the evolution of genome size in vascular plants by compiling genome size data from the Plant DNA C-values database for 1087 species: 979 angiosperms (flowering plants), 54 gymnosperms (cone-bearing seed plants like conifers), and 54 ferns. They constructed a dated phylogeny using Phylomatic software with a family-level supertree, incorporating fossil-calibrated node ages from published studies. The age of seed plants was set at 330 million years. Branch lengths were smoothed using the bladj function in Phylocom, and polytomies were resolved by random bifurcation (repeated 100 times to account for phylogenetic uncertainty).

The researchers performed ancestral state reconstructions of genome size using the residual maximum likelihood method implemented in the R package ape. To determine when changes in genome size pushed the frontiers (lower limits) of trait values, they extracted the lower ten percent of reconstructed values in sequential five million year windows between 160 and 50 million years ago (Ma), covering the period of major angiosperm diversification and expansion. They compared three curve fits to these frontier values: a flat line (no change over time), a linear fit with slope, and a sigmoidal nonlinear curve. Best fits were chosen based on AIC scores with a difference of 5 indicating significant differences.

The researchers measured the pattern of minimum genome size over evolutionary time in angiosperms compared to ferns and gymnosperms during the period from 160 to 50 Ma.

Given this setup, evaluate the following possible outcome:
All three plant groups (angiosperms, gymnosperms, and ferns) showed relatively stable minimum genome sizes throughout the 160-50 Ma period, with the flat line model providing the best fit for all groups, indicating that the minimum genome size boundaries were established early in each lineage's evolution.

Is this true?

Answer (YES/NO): NO